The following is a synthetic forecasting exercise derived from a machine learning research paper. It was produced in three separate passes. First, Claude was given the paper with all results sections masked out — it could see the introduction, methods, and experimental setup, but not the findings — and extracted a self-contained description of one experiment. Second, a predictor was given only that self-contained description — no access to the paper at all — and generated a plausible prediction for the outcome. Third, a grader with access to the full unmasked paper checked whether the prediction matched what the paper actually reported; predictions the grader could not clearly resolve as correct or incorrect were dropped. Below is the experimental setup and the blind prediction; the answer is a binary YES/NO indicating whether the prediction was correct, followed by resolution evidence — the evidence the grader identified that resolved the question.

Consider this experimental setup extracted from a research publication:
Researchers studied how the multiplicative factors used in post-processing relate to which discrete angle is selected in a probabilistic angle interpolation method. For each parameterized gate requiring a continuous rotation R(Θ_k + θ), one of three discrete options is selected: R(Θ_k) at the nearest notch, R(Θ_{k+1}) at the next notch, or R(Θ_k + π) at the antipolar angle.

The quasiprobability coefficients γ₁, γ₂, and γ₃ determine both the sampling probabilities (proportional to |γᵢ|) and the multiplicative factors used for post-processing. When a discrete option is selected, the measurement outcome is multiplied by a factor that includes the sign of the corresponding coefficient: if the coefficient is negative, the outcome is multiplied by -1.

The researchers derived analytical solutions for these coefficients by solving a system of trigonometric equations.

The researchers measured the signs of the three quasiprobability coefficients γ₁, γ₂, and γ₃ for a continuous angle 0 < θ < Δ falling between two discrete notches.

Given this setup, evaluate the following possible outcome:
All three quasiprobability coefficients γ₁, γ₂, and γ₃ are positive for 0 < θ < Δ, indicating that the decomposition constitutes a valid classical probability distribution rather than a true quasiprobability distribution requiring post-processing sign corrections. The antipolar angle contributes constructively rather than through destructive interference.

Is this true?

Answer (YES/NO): NO